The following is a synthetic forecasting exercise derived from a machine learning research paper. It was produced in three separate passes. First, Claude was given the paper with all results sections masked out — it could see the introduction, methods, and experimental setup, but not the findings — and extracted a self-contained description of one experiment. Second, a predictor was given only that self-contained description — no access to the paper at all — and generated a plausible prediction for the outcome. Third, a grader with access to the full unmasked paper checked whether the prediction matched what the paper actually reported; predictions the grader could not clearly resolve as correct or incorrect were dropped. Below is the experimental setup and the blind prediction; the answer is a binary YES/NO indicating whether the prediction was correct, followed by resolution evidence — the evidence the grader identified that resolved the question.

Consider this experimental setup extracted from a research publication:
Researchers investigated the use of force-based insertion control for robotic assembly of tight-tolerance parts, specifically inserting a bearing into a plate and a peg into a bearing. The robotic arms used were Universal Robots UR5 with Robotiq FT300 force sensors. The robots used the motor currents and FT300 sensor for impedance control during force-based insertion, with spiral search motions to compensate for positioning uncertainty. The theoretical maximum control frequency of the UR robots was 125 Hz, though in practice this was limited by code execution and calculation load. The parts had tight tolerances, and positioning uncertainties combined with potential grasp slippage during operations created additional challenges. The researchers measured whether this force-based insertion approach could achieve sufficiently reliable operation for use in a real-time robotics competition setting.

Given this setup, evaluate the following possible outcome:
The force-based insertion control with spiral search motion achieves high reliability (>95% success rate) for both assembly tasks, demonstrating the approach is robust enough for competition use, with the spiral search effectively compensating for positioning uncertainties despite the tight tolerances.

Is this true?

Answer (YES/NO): NO